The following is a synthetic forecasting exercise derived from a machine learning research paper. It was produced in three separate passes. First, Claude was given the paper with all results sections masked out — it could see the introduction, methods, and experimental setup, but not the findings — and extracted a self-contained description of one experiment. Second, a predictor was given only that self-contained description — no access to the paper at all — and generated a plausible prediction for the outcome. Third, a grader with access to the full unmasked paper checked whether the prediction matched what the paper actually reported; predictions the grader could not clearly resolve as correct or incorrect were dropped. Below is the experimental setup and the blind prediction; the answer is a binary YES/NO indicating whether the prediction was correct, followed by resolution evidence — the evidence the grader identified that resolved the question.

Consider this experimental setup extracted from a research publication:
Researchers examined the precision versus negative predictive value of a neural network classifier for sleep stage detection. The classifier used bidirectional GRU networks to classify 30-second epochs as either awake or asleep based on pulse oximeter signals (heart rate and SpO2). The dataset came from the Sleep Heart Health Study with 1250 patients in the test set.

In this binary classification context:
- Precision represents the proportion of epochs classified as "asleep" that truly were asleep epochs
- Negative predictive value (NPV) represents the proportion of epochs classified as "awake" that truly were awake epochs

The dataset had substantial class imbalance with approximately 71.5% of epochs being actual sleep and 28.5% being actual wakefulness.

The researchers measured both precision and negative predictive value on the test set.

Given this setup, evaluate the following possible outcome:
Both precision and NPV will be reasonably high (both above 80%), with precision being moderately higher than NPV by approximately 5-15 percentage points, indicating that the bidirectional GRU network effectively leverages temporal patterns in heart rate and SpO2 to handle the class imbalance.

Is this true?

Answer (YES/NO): YES